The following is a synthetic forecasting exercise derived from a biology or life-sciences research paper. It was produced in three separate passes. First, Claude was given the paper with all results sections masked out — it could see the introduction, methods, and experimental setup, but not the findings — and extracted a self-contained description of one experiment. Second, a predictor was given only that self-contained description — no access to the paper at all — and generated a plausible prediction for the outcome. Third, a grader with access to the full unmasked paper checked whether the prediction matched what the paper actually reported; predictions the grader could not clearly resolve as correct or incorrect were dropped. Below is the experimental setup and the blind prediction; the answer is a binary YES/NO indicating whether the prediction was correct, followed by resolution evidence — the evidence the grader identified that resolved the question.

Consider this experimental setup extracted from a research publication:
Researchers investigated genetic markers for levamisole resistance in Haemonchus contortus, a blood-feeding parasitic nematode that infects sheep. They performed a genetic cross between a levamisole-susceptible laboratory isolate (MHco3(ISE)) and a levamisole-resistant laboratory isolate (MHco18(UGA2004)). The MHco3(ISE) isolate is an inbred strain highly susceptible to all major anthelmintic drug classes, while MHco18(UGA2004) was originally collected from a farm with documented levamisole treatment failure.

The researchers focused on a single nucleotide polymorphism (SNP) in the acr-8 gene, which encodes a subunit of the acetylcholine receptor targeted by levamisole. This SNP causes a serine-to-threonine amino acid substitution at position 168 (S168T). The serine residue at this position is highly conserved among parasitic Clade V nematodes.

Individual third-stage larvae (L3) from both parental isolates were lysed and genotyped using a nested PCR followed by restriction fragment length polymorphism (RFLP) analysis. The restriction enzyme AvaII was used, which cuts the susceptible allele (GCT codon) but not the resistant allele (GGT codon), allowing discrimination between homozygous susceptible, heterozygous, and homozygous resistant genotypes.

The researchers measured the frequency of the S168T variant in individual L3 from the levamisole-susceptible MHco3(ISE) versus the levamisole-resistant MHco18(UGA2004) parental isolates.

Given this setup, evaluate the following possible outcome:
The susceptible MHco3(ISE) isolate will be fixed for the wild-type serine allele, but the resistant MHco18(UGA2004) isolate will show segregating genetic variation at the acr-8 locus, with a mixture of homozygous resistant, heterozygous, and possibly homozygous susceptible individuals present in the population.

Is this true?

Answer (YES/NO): YES